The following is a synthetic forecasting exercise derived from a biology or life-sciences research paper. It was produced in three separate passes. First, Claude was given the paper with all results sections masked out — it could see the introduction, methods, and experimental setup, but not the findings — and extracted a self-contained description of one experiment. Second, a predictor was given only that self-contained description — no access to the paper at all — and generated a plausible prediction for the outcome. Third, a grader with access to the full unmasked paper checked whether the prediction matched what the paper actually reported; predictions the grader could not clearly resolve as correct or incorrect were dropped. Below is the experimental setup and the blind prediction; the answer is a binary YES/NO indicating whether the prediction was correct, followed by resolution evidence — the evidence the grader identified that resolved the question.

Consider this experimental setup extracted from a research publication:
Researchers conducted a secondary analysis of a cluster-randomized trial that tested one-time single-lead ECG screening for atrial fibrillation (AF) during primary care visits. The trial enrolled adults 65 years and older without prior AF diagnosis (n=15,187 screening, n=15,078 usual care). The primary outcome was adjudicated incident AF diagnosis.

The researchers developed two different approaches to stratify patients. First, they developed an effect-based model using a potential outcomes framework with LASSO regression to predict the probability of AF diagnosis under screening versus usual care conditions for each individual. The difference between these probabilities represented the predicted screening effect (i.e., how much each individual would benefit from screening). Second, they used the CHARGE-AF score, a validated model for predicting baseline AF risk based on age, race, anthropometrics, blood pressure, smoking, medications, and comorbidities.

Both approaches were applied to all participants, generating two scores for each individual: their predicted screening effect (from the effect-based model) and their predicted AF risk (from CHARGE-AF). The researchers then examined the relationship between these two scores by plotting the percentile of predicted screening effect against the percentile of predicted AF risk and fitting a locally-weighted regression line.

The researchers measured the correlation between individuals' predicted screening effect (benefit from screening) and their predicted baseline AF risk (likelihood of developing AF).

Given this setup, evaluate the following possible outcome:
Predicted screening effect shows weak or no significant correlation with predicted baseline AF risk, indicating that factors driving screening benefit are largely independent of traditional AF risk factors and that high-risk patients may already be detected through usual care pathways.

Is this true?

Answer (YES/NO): YES